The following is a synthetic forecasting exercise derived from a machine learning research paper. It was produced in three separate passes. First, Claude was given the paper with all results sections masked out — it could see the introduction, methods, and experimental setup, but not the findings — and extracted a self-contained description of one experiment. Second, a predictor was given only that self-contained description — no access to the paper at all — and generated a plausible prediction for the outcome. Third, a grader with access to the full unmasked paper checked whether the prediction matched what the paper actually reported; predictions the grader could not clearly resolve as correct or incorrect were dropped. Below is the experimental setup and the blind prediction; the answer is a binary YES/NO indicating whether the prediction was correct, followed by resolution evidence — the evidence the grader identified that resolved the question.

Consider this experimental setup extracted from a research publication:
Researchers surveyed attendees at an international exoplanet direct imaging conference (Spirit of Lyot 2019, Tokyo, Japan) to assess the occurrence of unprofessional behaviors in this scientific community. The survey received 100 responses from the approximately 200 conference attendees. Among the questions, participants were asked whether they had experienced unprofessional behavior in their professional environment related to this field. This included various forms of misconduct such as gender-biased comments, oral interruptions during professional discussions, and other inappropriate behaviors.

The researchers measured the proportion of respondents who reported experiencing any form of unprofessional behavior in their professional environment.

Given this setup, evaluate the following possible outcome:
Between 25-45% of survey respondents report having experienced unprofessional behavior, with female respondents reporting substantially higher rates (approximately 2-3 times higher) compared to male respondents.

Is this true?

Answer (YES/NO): NO